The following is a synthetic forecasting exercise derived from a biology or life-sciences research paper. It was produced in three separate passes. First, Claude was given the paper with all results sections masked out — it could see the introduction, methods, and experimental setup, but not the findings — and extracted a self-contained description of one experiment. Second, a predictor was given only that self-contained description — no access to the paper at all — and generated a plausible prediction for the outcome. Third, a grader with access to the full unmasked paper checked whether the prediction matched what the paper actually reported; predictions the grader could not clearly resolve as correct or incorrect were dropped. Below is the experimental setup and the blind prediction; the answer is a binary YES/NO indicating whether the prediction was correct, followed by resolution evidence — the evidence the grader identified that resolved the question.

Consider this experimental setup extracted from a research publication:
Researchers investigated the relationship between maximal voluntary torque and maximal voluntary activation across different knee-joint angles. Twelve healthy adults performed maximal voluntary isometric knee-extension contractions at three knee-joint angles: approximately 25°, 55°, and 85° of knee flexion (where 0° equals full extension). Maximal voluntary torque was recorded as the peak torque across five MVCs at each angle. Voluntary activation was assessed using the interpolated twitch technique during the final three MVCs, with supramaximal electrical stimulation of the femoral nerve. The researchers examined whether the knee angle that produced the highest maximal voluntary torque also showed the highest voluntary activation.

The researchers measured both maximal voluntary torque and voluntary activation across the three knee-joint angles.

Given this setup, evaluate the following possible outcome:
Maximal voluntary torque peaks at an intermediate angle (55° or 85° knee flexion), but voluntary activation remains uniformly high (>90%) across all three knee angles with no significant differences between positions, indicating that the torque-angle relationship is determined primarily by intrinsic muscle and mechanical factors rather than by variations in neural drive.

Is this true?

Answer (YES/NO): NO